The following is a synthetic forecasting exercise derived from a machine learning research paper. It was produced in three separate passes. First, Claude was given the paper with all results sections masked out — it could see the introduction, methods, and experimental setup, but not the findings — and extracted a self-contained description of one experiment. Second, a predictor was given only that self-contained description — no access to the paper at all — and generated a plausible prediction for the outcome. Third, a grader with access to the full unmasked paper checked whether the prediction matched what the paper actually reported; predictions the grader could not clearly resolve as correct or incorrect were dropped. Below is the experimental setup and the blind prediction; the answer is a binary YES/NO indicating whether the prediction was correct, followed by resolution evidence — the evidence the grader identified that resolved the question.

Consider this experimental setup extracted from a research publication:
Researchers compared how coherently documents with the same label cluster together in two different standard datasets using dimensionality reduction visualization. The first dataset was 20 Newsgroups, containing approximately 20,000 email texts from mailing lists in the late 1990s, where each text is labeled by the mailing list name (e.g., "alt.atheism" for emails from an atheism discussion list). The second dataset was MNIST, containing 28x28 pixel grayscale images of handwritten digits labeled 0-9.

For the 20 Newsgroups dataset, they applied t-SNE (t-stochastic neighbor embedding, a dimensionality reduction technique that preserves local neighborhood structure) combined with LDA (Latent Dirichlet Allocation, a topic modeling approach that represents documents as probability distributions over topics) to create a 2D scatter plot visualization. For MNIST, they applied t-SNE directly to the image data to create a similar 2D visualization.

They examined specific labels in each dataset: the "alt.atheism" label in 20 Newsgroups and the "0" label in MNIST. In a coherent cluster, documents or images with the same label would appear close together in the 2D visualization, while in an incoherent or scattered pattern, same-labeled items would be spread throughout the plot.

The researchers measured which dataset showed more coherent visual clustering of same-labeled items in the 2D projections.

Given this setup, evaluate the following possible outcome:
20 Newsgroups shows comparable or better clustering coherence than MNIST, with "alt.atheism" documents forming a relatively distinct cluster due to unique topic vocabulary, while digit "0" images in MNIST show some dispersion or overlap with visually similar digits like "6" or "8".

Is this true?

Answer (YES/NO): NO